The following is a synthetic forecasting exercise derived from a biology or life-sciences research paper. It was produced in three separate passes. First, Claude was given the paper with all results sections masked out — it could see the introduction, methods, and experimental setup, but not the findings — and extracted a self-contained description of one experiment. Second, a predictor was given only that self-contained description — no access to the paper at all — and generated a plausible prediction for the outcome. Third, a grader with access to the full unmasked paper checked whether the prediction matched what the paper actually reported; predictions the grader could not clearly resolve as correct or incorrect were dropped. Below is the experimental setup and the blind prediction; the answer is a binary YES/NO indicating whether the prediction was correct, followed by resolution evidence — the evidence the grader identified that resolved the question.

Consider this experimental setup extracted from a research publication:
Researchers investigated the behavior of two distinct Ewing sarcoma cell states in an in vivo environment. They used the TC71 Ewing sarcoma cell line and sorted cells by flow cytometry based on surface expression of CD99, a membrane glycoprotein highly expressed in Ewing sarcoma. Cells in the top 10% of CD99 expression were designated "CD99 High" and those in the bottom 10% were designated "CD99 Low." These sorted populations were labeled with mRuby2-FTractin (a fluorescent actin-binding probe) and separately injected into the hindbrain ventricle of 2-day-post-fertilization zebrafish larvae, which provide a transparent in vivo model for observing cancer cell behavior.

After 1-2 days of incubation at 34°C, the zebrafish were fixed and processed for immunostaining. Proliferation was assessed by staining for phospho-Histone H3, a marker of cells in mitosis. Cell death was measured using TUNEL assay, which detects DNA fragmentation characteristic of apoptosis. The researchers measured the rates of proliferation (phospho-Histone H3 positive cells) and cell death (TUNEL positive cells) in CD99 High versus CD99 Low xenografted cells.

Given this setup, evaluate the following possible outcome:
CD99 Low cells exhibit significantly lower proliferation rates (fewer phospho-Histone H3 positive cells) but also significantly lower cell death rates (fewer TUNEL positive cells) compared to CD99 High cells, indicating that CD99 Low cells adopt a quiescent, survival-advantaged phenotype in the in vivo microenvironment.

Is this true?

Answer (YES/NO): NO